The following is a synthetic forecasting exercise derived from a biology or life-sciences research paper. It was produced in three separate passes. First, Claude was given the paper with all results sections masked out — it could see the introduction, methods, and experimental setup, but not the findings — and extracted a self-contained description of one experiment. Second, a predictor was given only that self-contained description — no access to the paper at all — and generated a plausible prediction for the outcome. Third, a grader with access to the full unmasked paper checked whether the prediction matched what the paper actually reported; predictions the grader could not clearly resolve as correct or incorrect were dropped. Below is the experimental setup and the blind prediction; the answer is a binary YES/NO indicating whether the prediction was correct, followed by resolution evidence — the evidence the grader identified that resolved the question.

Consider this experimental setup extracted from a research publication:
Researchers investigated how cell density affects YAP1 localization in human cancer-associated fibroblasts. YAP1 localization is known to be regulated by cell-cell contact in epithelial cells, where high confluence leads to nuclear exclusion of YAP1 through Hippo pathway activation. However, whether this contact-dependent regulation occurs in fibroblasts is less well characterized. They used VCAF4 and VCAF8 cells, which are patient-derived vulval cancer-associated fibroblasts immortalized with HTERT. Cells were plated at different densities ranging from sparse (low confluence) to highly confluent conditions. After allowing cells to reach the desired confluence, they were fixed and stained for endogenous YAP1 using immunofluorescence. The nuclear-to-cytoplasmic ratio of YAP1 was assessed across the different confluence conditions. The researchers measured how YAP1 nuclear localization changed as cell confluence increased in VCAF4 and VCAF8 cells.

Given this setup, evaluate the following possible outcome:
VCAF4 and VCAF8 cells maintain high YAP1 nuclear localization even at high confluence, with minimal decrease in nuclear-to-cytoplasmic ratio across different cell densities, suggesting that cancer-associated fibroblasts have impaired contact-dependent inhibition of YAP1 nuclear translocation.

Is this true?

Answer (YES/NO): NO